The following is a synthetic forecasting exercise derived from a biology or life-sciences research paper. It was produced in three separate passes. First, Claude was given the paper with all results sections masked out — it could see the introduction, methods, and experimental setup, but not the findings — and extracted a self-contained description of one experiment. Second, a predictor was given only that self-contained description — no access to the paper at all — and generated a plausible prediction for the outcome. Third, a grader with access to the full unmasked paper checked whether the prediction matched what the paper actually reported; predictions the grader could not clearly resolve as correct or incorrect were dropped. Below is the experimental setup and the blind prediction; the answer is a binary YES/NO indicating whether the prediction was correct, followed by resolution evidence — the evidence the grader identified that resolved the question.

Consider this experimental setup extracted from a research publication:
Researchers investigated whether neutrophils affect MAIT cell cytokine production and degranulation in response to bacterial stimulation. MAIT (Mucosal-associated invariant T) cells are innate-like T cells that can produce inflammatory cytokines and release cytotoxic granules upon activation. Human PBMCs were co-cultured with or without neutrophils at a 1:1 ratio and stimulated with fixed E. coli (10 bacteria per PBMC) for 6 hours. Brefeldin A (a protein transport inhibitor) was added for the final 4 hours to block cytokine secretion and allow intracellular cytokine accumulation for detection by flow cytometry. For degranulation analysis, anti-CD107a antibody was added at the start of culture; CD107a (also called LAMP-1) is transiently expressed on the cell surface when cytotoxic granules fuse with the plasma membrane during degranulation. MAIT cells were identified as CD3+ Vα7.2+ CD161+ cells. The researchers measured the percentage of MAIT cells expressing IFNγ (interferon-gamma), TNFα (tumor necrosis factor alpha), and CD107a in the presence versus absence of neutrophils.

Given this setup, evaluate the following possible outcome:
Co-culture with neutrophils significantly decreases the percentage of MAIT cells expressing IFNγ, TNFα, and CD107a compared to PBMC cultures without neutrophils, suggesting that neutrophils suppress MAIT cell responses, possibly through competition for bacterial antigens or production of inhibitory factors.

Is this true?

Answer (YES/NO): YES